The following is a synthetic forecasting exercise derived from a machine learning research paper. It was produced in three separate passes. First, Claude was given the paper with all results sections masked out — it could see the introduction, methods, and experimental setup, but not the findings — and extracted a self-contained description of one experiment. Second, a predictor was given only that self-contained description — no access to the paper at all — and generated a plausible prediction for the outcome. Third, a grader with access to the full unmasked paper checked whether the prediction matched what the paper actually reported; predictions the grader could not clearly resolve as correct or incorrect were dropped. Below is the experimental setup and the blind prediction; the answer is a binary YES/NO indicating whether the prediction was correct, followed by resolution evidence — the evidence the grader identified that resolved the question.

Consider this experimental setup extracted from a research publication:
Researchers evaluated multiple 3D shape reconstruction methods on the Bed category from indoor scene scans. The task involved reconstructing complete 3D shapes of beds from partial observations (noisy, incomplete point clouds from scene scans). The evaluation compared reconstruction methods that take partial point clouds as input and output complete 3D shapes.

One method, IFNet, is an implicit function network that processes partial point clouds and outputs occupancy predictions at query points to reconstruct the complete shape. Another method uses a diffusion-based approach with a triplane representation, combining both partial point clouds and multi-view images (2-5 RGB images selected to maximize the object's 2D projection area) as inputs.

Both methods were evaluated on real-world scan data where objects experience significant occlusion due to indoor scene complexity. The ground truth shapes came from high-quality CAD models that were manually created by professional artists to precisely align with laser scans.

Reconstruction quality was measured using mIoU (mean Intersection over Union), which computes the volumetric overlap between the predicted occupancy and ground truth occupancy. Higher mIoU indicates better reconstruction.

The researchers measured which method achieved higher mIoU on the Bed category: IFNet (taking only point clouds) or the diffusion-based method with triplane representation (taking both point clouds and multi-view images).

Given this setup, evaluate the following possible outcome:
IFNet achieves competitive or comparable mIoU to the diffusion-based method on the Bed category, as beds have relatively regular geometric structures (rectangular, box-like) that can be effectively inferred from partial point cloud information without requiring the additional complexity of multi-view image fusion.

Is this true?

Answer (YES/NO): YES